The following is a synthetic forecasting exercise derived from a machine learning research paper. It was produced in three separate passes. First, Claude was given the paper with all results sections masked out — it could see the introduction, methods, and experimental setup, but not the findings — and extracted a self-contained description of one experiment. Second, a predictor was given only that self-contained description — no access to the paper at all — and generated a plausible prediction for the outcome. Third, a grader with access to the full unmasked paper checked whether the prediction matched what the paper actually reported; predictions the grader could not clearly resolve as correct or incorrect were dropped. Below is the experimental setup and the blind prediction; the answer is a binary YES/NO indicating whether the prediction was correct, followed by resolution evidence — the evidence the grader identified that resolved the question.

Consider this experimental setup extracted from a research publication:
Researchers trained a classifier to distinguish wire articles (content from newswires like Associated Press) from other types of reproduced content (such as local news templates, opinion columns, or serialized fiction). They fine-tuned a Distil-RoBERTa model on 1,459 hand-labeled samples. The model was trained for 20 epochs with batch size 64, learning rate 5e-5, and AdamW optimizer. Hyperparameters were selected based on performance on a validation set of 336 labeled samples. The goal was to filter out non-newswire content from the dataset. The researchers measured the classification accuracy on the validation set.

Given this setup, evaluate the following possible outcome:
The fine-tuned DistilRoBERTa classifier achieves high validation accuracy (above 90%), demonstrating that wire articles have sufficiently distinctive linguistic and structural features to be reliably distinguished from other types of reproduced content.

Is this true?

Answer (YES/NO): NO